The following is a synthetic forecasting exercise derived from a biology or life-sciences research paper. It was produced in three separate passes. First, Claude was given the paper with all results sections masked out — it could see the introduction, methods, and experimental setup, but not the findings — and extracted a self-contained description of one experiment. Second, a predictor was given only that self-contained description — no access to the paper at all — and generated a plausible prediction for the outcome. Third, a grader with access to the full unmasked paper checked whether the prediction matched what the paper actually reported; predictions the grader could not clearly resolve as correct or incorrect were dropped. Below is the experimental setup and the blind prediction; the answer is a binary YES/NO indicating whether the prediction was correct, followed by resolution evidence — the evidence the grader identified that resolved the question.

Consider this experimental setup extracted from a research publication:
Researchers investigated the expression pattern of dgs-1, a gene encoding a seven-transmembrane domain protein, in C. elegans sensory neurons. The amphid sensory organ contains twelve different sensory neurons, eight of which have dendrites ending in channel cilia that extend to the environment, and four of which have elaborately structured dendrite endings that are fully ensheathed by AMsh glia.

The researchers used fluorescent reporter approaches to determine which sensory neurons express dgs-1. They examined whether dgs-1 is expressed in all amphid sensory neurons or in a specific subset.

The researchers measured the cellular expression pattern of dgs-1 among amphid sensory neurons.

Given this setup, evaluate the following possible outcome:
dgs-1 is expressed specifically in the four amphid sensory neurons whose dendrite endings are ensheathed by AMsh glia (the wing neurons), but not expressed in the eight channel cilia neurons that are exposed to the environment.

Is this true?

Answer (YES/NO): NO